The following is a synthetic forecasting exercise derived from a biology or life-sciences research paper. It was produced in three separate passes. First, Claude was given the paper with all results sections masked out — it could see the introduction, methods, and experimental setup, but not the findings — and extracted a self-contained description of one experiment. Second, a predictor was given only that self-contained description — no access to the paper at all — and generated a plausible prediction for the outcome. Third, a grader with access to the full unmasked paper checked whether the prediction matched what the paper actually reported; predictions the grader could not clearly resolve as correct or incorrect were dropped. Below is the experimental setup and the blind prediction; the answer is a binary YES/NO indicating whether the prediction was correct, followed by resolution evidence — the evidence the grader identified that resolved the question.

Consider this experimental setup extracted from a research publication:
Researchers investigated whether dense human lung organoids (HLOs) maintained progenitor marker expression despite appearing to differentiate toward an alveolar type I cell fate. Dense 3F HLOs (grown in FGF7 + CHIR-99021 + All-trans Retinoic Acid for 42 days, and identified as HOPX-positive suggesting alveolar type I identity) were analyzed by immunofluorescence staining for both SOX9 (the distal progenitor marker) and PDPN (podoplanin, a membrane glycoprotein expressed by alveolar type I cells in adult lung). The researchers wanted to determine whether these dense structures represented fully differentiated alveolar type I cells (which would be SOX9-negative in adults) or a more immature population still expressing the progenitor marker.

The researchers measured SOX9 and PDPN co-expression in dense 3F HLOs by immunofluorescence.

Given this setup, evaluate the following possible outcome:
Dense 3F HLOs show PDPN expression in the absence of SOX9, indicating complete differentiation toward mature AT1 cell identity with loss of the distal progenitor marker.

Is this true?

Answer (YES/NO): NO